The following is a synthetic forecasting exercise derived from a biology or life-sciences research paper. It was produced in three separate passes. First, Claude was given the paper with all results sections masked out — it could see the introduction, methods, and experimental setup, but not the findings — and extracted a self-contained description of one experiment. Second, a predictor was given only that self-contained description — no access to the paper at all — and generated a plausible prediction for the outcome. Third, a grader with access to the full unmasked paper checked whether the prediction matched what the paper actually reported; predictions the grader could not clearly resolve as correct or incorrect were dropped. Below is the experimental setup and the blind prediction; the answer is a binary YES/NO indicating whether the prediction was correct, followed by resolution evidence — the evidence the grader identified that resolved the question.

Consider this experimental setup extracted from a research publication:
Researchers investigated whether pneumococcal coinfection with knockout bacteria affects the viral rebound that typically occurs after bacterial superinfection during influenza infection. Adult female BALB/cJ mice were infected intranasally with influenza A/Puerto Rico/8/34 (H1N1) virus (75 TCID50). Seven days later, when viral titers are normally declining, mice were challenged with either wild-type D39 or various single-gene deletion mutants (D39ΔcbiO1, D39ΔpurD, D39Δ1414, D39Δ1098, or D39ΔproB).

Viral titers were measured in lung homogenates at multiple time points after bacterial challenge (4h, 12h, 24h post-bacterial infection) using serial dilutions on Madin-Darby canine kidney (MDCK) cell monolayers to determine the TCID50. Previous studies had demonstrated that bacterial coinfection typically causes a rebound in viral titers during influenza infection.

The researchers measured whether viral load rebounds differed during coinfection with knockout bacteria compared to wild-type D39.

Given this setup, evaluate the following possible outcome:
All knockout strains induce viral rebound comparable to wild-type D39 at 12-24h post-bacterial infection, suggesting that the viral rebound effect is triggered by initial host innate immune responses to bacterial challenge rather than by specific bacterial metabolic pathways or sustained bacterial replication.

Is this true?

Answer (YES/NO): YES